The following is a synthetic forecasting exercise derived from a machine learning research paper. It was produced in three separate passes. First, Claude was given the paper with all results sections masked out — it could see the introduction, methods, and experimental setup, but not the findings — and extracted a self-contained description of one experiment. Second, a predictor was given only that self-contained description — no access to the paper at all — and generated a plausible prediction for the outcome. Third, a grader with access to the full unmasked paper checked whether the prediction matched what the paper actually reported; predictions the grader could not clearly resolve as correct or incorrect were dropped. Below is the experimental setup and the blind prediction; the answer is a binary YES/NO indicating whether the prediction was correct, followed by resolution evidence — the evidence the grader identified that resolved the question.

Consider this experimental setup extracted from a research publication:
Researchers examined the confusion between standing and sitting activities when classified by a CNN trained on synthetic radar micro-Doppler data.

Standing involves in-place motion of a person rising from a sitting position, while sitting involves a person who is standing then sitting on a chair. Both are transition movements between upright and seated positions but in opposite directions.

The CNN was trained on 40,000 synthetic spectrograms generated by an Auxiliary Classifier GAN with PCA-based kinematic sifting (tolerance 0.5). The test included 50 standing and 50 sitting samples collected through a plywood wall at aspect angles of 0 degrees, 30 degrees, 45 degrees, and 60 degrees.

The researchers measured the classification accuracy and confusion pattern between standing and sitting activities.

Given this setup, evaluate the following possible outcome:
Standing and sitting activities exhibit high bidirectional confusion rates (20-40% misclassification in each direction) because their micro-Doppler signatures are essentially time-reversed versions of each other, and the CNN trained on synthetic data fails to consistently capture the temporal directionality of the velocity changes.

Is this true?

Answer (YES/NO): NO